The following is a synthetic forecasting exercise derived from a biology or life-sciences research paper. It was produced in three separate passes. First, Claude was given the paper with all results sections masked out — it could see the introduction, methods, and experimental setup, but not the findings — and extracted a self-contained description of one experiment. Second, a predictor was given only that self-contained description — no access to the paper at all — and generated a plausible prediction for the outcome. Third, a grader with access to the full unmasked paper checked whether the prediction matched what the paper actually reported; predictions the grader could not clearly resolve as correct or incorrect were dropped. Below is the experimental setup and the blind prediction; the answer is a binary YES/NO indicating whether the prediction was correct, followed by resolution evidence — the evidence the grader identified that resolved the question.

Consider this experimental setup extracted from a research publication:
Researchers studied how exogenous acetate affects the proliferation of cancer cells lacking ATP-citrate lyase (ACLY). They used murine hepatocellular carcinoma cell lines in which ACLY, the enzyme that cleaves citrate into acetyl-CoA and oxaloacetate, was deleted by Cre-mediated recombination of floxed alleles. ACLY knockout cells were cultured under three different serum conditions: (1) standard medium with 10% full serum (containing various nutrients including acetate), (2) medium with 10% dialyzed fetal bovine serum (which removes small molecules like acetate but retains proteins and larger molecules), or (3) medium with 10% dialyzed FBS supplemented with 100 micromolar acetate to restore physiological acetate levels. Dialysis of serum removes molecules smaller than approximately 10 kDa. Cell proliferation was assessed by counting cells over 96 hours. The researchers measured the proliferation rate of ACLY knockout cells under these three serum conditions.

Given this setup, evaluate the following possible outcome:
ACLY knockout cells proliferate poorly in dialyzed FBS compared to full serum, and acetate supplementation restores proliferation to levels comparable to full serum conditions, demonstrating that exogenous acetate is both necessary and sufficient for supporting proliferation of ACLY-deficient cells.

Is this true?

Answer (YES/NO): NO